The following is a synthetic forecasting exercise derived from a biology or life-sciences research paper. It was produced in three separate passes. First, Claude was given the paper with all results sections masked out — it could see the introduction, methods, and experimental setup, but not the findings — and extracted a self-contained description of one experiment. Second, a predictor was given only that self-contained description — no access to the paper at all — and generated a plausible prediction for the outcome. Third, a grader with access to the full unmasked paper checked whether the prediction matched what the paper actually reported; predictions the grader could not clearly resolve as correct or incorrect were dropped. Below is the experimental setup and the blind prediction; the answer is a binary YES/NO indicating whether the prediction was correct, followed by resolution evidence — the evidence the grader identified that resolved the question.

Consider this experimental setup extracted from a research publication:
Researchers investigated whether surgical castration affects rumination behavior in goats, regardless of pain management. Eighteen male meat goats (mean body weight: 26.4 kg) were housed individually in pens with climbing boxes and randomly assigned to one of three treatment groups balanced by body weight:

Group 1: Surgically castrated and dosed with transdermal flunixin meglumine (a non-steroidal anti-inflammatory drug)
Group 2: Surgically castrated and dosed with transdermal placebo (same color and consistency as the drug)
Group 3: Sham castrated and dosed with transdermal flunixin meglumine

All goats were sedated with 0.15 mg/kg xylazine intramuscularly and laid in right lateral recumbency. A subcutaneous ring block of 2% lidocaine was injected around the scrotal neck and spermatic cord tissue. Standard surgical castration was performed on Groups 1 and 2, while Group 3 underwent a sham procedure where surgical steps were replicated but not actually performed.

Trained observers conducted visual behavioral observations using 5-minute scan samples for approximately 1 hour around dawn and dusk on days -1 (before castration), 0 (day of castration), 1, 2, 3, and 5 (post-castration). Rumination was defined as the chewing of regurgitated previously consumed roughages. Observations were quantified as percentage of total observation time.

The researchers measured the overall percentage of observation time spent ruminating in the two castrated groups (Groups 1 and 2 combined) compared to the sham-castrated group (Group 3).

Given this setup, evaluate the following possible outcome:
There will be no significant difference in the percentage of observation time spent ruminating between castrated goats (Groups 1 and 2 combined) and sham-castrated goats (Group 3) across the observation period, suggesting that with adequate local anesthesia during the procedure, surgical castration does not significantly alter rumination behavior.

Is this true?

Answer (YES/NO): NO